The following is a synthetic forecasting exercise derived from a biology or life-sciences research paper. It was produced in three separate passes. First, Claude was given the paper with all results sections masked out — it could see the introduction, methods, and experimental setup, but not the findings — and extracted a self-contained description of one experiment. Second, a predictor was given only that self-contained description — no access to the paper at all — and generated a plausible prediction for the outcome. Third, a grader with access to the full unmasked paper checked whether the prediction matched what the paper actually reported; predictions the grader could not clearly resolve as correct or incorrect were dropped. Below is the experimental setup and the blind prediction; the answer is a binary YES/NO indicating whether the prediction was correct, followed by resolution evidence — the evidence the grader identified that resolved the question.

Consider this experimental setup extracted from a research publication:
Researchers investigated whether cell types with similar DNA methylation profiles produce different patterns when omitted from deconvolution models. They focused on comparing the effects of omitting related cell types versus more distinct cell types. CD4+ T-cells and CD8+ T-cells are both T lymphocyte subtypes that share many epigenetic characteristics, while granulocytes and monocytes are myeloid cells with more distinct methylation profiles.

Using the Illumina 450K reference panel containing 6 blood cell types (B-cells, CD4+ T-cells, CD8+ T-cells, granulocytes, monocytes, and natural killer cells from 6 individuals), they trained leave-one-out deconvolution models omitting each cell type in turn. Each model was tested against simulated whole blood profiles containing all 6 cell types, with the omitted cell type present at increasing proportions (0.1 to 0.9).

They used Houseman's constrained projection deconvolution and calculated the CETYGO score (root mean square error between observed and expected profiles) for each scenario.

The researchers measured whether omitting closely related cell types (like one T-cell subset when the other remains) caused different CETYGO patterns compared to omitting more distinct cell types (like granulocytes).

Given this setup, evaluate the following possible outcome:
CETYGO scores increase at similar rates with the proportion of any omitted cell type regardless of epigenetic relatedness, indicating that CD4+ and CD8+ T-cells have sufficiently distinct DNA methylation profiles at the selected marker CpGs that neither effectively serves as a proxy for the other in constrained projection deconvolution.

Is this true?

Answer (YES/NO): NO